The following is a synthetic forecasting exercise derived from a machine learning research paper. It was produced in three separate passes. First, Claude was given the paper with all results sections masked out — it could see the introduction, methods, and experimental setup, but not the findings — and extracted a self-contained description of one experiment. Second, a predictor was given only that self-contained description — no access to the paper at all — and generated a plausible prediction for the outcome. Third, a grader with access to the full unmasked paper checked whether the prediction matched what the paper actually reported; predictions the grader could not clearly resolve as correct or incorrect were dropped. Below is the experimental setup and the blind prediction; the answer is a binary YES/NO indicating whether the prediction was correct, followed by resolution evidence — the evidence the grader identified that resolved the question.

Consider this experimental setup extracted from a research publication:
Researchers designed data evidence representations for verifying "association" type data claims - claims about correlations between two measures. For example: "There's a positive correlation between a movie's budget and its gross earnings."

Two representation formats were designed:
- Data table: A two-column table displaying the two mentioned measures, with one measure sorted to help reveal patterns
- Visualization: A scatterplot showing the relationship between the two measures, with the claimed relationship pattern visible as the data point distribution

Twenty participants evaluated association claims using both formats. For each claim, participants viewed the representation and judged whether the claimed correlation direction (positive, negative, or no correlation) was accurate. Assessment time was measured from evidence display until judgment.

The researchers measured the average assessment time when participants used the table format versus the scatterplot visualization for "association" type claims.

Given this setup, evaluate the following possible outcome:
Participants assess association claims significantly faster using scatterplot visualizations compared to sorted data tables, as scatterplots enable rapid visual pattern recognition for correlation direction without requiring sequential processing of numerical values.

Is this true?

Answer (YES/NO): YES